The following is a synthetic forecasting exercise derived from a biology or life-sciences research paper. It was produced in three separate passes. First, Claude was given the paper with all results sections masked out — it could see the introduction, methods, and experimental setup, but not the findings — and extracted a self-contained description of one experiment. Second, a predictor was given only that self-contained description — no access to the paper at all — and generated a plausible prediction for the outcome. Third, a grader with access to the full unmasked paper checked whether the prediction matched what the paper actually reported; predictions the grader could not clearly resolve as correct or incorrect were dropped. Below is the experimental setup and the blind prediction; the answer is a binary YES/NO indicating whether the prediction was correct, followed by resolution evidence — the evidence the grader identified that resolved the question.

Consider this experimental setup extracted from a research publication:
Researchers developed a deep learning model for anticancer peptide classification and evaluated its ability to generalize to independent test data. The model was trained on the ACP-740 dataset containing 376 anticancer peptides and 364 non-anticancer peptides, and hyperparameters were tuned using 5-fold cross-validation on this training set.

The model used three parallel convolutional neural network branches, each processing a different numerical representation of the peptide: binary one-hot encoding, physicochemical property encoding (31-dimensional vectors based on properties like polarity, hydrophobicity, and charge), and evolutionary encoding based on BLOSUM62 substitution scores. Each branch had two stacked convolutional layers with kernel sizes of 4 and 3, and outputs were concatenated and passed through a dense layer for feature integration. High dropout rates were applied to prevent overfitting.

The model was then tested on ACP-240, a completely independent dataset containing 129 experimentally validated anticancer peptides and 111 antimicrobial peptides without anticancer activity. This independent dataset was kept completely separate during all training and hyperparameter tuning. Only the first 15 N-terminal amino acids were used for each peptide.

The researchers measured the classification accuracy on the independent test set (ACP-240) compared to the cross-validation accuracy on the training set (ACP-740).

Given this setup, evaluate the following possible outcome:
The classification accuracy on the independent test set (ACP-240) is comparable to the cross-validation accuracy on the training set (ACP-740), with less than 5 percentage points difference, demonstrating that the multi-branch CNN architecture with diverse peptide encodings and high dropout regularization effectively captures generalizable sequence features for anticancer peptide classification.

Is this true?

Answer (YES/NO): YES